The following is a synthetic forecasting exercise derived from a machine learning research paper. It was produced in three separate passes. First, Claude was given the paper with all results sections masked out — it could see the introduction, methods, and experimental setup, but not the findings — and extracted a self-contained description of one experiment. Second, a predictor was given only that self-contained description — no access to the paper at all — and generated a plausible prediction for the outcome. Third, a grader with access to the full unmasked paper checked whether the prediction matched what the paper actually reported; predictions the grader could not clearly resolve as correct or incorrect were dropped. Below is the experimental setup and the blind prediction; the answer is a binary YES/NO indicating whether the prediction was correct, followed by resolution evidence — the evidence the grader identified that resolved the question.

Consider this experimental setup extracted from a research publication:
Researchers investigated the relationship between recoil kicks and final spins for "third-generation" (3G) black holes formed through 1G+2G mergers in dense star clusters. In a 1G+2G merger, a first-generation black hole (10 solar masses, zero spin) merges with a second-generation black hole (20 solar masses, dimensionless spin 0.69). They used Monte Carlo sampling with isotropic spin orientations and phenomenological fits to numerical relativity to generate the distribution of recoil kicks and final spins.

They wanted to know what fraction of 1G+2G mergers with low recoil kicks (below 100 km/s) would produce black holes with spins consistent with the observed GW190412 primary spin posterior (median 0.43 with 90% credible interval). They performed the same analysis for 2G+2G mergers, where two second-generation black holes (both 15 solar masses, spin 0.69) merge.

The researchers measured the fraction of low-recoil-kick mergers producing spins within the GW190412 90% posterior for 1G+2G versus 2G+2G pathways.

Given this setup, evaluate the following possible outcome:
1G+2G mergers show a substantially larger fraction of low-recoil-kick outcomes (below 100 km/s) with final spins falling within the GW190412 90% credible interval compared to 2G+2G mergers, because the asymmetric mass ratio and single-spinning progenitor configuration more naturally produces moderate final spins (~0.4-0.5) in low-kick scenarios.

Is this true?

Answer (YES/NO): YES